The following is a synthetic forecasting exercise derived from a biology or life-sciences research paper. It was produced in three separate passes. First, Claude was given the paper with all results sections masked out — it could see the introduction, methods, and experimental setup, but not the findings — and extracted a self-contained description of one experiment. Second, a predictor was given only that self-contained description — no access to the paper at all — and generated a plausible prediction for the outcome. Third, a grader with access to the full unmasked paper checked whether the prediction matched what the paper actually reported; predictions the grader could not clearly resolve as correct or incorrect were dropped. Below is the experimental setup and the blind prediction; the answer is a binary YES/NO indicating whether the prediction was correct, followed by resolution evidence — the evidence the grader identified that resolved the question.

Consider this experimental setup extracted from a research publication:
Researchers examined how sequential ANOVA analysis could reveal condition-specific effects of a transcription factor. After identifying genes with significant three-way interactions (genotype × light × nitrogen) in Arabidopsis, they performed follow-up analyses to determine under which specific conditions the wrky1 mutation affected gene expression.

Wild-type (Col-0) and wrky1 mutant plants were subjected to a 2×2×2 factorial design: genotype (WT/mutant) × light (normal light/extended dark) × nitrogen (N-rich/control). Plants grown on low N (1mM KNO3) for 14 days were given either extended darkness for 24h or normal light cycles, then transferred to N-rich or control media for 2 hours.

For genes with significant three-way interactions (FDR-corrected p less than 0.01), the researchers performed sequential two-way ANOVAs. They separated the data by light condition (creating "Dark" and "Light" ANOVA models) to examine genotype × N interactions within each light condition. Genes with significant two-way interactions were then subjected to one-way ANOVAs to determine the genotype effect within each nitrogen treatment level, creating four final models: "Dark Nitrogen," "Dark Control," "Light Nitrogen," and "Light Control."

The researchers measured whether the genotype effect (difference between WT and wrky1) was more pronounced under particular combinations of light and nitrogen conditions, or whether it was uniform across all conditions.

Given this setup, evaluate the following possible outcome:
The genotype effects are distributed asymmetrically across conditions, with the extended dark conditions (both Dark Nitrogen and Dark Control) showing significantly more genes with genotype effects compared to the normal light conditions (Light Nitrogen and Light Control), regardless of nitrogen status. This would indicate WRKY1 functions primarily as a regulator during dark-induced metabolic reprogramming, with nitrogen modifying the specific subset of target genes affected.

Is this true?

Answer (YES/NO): YES